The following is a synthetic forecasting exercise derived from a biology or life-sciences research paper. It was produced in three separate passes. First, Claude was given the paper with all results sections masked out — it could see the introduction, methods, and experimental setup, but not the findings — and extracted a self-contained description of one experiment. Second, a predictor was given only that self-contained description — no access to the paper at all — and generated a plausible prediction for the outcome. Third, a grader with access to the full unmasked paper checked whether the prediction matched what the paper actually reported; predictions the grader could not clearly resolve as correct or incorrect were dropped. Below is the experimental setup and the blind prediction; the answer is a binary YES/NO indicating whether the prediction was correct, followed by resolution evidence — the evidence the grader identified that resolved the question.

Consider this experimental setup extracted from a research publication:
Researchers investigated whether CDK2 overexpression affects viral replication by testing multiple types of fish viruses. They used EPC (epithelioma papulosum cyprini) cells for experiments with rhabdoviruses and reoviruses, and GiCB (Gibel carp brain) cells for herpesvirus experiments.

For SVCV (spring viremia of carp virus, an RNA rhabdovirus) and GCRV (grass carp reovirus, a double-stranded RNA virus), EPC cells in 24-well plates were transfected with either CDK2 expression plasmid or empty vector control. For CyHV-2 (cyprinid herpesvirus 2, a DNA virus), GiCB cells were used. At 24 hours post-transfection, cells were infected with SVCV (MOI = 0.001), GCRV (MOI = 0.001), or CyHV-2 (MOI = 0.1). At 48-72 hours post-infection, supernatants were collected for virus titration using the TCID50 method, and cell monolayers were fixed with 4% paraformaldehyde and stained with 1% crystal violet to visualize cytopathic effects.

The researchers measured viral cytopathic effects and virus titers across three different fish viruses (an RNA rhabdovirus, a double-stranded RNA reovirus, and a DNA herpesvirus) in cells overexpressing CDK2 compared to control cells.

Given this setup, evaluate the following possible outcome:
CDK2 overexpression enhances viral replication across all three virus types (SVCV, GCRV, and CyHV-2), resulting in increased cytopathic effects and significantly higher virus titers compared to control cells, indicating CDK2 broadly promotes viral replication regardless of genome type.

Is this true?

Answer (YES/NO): YES